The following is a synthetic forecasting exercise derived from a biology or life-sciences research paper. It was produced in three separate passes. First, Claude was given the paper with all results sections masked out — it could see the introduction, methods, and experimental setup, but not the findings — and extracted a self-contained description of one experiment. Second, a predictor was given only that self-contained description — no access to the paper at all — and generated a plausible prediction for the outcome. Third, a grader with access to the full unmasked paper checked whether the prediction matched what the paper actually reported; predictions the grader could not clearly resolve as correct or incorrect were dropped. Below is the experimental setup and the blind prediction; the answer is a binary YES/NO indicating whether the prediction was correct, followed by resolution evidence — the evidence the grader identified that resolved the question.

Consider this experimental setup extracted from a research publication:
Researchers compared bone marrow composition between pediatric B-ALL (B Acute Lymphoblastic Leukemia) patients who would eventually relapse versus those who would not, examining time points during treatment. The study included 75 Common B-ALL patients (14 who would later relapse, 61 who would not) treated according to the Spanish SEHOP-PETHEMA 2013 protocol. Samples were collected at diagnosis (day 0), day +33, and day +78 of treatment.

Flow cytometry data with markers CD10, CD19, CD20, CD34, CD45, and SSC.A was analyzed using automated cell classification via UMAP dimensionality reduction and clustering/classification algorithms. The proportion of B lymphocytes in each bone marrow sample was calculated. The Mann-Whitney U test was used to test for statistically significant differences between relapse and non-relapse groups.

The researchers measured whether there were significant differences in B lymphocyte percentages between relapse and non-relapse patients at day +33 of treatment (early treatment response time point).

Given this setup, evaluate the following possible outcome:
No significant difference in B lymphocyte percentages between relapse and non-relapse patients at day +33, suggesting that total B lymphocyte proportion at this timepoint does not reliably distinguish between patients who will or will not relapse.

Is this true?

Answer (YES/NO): YES